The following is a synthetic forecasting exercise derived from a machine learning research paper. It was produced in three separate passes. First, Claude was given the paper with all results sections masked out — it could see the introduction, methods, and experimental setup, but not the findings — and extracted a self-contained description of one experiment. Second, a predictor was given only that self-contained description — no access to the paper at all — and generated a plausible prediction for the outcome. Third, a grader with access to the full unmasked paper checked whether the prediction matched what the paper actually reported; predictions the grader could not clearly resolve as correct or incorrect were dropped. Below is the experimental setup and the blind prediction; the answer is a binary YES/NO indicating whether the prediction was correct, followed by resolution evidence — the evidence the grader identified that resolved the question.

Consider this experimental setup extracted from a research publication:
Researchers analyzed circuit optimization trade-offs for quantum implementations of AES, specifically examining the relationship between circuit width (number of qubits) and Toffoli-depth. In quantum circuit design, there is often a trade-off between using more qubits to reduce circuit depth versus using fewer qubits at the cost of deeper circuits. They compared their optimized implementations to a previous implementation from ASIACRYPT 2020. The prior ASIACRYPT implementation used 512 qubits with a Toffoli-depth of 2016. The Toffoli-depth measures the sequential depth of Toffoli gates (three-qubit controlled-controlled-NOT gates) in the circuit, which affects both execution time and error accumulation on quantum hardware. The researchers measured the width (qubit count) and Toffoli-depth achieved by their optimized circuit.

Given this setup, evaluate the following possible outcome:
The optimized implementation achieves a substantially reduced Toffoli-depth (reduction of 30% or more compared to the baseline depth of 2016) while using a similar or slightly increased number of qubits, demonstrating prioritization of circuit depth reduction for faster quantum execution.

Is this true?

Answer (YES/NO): NO